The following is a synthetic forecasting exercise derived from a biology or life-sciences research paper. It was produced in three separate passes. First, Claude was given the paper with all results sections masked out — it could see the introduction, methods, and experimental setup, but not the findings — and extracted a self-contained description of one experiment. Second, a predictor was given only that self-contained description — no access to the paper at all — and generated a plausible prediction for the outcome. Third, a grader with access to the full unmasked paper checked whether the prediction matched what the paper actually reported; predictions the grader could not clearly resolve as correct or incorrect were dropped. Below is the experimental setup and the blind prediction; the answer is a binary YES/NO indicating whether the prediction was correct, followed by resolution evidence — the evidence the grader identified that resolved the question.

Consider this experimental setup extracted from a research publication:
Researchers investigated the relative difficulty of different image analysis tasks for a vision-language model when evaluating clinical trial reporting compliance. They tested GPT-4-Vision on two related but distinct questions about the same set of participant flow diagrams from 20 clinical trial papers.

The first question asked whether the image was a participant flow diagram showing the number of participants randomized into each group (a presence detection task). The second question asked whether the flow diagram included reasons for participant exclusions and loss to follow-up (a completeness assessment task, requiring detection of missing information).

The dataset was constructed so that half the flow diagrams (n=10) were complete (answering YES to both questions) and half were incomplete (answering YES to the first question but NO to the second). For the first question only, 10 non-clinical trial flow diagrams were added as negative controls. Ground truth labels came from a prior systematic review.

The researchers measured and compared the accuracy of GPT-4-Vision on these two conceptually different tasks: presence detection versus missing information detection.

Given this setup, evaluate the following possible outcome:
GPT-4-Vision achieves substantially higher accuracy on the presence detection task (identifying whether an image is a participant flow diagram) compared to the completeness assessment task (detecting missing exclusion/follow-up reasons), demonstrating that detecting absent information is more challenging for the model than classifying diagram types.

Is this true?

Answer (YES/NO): YES